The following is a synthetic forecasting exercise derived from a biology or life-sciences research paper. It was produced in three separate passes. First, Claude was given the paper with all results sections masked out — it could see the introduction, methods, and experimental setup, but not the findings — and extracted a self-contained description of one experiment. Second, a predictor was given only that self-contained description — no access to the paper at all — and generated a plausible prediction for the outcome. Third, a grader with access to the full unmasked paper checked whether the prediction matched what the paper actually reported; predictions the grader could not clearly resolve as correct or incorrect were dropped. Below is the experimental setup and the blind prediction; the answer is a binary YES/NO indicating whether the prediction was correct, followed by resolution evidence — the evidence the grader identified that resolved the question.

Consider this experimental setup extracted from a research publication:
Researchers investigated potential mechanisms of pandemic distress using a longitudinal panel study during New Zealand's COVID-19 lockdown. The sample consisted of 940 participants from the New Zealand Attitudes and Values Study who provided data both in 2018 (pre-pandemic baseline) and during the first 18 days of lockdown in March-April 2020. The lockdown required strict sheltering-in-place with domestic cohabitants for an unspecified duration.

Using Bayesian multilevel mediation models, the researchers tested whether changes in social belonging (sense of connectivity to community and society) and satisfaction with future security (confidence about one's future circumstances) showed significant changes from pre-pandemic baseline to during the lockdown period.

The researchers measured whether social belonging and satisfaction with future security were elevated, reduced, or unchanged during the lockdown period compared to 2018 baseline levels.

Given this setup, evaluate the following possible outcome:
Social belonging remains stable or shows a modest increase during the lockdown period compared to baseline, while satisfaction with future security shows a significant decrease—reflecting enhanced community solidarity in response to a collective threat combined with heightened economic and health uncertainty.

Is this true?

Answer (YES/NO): NO